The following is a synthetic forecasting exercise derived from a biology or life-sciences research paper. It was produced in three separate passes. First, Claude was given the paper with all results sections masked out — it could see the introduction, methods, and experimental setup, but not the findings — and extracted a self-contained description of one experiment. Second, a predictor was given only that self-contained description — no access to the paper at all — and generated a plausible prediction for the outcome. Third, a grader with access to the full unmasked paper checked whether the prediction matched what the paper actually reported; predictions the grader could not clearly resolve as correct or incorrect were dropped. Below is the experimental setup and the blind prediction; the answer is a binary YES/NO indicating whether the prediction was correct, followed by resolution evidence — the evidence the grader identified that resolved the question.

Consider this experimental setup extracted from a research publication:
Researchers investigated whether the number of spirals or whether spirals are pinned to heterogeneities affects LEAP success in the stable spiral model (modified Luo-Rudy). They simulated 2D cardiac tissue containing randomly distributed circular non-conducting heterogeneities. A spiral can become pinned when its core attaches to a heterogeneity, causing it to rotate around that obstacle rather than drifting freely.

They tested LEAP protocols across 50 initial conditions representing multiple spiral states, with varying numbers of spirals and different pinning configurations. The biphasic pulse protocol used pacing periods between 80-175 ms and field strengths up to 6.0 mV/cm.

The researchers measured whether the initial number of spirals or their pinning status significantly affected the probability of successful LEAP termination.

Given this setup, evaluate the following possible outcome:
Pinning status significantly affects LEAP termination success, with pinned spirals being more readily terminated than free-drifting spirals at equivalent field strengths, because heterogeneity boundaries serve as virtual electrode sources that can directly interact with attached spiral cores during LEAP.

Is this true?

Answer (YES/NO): NO